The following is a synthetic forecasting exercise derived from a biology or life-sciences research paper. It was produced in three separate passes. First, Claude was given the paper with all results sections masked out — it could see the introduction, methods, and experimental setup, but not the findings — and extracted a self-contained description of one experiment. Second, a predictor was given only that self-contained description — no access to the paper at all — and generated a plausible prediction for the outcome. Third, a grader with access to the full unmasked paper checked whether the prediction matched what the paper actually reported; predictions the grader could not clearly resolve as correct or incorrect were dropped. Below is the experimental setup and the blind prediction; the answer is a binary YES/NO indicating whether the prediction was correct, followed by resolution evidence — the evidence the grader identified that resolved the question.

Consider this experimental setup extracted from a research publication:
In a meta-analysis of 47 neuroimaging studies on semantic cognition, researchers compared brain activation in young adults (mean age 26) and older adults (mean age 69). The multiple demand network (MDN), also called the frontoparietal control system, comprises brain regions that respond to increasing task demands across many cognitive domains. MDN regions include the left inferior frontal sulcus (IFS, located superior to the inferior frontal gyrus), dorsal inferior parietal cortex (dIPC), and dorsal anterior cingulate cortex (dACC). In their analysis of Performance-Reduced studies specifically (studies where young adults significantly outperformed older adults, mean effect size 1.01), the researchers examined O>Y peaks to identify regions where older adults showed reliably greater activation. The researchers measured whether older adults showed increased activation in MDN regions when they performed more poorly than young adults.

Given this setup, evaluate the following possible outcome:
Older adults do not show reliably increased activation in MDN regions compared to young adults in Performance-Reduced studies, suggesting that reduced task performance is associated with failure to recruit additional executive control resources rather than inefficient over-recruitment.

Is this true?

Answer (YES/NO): NO